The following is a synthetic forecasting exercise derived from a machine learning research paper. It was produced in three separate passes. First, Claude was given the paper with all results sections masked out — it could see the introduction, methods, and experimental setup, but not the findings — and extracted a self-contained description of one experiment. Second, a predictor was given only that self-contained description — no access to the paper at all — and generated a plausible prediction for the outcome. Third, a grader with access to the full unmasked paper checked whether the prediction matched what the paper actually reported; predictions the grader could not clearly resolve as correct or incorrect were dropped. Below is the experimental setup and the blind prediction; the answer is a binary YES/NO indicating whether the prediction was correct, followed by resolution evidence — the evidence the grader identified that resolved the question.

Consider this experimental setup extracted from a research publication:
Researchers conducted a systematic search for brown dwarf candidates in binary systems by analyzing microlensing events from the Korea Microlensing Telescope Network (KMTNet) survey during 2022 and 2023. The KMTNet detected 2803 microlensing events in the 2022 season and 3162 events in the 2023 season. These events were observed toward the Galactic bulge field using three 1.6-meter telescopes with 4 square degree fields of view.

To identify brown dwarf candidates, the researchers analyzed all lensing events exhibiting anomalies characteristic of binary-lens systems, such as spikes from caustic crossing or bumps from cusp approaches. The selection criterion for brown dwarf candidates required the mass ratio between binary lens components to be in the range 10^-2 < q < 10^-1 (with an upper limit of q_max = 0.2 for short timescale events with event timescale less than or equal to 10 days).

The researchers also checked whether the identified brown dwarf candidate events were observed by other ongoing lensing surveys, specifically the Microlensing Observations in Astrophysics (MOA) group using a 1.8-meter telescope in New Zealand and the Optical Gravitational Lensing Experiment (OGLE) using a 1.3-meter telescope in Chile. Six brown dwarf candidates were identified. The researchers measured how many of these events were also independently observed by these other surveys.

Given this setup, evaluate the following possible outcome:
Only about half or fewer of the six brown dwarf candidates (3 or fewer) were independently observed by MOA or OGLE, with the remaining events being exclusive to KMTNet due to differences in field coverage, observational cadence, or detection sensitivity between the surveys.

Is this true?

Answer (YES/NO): YES